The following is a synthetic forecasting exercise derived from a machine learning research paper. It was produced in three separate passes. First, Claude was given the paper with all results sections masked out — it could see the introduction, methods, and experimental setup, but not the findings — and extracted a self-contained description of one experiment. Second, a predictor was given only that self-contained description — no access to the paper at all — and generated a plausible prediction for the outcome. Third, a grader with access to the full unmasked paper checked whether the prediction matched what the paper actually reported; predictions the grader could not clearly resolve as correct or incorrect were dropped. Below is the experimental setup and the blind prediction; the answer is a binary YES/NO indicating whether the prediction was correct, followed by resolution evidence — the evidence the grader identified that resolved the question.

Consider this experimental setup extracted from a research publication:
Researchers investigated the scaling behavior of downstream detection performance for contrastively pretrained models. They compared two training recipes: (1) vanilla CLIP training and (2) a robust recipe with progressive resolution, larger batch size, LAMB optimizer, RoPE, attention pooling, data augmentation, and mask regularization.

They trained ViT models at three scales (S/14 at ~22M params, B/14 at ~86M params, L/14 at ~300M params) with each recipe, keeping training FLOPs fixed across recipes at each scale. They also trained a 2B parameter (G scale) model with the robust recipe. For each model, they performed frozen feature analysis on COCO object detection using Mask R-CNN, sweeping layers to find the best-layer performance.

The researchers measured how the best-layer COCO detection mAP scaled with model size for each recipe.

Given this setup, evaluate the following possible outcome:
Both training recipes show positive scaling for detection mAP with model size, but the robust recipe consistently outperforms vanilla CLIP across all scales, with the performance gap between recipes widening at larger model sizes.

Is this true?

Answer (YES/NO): NO